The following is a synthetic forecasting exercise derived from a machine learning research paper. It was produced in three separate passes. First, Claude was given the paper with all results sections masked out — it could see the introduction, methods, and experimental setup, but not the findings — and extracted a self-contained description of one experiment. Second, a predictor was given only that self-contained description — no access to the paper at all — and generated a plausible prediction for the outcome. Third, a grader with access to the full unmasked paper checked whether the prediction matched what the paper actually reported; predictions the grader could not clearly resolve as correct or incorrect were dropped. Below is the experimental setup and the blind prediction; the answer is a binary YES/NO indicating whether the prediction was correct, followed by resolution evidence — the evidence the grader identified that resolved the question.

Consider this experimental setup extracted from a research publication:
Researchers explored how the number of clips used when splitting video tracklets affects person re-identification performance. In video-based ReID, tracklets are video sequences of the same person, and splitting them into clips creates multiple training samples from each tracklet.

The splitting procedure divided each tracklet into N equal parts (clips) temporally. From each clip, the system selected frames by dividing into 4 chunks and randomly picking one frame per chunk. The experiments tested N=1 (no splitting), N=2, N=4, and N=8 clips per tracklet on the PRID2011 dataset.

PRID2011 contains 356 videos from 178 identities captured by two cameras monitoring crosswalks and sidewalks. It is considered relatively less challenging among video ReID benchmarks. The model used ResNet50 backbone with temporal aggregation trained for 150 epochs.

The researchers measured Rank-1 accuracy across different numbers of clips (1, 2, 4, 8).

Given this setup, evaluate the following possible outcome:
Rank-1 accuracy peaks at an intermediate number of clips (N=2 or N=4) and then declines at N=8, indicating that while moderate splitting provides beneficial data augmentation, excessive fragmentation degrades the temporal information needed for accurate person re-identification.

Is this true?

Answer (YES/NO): YES